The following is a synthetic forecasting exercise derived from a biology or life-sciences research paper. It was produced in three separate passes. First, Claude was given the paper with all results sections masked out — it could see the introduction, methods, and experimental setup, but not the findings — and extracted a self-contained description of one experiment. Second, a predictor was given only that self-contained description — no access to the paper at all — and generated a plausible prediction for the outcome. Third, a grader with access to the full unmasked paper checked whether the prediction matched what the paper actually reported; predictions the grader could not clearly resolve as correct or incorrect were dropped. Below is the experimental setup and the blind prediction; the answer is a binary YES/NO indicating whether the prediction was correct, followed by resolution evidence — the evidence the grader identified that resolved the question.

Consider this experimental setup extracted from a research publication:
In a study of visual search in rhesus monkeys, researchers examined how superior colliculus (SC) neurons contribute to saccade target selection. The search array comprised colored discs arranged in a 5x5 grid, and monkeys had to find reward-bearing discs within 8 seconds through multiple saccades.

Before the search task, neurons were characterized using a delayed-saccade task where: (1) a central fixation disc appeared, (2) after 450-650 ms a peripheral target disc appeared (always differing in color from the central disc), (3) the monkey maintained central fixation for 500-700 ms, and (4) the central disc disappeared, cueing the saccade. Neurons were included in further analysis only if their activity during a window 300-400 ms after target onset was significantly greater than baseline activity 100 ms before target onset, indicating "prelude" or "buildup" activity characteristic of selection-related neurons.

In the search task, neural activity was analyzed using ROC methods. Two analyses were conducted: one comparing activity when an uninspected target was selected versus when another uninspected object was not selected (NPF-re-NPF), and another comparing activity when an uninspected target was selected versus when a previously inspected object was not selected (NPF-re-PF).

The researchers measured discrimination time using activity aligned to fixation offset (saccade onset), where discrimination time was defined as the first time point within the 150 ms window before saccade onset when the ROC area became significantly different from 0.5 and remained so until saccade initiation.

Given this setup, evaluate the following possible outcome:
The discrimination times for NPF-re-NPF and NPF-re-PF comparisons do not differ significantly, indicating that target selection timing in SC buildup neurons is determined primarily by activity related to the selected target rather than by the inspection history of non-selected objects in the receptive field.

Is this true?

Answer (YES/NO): NO